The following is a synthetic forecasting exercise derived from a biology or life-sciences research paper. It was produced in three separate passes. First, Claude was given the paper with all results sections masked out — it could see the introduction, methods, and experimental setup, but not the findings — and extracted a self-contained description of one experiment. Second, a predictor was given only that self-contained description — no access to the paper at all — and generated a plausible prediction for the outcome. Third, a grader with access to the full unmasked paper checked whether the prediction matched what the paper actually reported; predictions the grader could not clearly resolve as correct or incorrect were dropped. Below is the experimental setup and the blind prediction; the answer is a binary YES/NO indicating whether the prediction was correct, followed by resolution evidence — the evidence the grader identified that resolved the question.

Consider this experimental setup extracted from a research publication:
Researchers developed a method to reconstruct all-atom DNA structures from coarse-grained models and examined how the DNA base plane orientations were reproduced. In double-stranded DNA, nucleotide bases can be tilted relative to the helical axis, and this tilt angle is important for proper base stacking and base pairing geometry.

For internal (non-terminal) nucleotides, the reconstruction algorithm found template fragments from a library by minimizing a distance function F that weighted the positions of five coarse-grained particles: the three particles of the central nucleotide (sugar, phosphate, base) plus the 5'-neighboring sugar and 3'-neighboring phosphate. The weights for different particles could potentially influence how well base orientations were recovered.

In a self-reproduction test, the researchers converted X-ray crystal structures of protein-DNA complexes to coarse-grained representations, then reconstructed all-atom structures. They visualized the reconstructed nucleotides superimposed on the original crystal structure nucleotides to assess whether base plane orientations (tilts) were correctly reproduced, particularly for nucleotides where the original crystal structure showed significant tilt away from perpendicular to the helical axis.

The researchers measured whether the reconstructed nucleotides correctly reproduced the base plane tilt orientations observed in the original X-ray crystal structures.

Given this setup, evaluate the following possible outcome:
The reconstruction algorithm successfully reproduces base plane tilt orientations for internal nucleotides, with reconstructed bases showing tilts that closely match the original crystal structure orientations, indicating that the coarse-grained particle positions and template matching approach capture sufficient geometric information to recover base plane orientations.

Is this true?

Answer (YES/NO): YES